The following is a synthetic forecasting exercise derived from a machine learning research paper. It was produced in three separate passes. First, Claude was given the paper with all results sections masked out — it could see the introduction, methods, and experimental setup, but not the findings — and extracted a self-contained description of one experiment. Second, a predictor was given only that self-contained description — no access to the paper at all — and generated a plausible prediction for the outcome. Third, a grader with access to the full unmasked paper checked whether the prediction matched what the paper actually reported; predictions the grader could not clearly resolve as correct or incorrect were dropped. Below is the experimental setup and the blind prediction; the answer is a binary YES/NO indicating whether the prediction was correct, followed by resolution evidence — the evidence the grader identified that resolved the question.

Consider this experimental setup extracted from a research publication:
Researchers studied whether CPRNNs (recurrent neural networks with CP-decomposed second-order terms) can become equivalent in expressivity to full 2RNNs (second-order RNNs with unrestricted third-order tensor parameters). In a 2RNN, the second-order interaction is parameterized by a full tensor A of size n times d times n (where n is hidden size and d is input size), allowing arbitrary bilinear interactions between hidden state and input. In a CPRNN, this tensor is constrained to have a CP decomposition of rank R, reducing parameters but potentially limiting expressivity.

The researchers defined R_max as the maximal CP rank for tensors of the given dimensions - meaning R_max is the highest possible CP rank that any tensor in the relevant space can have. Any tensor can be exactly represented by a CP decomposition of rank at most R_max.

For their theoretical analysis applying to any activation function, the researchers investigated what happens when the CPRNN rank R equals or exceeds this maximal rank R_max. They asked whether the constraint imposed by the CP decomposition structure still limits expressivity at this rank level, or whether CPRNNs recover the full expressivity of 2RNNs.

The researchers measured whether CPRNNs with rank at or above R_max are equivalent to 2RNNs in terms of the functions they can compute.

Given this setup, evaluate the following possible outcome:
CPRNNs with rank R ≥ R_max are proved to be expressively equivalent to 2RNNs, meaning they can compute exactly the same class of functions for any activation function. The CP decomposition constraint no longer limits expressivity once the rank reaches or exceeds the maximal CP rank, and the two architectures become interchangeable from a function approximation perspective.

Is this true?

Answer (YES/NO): YES